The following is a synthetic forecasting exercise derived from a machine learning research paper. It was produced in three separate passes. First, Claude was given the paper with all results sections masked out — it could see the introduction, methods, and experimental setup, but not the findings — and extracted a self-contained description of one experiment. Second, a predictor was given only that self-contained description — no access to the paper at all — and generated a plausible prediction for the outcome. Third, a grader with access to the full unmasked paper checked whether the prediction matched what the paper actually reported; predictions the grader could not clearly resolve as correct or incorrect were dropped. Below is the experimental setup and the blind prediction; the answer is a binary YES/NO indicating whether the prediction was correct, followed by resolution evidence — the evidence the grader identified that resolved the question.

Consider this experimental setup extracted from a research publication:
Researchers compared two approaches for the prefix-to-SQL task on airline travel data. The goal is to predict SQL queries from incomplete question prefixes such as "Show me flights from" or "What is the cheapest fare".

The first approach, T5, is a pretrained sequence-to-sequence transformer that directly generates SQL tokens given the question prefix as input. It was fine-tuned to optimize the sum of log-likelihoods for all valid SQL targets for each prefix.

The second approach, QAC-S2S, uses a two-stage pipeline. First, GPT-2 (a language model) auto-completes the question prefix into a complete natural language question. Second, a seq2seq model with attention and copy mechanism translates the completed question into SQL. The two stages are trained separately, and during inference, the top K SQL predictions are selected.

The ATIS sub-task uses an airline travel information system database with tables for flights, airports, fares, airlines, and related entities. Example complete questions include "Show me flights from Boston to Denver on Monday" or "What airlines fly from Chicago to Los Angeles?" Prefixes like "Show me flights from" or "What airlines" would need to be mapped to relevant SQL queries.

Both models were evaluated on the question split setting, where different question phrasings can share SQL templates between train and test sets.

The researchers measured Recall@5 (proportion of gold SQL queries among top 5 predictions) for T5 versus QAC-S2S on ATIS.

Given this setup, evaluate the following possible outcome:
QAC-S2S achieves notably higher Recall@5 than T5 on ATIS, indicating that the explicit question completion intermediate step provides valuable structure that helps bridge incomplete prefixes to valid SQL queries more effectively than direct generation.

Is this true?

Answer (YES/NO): NO